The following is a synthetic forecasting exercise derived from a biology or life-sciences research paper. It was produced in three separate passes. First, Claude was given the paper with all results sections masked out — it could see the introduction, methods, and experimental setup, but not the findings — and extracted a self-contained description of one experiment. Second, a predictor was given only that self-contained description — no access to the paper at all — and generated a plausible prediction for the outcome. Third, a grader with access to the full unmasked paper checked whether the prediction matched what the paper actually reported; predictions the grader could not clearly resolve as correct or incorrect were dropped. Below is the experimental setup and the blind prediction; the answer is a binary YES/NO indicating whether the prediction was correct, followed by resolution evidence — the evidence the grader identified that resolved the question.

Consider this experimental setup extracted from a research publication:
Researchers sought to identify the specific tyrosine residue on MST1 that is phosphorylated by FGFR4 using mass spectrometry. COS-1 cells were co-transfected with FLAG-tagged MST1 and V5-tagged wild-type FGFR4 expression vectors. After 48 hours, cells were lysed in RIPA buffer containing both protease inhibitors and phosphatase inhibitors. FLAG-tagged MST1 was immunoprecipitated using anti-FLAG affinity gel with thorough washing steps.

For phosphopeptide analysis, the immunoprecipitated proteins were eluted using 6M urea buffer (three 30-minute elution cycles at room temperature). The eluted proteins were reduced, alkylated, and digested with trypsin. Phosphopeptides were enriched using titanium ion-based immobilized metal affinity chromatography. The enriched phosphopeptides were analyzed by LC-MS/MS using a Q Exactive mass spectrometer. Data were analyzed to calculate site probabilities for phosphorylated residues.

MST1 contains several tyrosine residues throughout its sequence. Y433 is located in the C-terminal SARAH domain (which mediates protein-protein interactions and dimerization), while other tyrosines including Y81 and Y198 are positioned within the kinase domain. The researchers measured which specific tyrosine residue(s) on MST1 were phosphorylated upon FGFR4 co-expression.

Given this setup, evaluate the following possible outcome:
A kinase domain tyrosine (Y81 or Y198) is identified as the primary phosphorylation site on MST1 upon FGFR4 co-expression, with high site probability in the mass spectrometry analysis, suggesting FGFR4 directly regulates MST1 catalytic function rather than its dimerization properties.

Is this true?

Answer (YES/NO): NO